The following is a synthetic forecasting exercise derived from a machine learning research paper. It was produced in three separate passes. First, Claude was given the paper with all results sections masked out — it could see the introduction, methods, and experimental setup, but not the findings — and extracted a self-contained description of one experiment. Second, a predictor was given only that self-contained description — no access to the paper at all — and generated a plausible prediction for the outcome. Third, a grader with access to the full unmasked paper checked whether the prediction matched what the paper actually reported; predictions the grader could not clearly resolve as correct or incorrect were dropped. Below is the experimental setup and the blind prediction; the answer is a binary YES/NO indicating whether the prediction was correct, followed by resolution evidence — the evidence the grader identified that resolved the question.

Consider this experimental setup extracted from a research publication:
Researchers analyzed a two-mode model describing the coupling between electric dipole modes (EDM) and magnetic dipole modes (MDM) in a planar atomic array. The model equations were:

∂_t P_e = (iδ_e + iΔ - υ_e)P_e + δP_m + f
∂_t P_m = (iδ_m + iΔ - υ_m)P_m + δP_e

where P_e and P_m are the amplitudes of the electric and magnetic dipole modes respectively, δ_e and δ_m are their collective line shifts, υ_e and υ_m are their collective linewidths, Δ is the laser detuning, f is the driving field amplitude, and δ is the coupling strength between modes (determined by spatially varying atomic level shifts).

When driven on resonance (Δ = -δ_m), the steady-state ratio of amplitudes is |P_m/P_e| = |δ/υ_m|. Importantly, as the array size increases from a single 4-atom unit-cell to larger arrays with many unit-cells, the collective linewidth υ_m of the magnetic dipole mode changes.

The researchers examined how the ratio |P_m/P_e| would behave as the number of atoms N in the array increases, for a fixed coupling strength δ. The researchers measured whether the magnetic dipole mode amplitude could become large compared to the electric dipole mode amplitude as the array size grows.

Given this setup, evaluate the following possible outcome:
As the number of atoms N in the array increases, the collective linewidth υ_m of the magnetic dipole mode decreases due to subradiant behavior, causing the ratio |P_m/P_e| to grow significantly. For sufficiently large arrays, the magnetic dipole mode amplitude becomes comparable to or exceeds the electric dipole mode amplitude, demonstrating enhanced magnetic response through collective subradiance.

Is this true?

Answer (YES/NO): YES